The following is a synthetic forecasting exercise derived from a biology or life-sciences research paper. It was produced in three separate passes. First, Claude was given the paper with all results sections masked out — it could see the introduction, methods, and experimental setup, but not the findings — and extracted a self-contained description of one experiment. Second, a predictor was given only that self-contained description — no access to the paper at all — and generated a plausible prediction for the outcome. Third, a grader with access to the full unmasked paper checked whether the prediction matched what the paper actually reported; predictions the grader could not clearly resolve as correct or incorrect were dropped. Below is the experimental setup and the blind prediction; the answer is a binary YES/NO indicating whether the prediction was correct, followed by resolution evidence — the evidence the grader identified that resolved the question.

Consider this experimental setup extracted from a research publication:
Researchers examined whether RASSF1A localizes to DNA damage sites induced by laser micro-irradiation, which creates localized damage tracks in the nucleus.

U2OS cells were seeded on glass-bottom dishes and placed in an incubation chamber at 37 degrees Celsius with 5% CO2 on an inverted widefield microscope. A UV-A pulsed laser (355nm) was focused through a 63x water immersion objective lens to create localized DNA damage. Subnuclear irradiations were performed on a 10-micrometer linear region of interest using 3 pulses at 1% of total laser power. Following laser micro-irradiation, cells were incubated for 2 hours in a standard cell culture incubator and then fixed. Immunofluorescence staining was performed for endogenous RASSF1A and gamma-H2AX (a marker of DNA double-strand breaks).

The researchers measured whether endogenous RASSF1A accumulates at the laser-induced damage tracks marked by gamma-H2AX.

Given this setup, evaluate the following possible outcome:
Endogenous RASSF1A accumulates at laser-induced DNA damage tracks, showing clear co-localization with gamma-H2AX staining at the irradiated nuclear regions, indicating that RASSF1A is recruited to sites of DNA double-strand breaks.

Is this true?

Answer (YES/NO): YES